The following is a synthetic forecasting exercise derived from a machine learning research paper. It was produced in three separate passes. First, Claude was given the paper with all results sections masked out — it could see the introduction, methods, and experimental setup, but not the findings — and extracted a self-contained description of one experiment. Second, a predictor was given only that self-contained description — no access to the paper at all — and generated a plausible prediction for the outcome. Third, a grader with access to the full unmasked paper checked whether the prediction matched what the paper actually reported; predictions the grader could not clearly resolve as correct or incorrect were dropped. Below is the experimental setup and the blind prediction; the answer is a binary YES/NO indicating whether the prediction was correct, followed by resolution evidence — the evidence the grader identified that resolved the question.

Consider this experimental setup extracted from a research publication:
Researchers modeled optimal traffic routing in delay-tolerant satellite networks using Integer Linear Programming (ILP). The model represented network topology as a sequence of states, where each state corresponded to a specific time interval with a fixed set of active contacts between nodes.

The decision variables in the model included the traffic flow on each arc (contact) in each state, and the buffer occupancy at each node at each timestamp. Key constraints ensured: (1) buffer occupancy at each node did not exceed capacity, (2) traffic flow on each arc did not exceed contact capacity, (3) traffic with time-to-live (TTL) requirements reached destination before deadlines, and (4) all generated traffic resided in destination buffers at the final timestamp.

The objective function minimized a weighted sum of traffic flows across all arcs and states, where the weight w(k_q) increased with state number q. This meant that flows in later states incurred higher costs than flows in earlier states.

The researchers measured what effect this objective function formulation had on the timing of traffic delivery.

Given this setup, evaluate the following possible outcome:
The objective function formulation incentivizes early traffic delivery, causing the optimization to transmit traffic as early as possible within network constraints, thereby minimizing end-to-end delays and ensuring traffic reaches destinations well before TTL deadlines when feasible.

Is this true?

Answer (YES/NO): YES